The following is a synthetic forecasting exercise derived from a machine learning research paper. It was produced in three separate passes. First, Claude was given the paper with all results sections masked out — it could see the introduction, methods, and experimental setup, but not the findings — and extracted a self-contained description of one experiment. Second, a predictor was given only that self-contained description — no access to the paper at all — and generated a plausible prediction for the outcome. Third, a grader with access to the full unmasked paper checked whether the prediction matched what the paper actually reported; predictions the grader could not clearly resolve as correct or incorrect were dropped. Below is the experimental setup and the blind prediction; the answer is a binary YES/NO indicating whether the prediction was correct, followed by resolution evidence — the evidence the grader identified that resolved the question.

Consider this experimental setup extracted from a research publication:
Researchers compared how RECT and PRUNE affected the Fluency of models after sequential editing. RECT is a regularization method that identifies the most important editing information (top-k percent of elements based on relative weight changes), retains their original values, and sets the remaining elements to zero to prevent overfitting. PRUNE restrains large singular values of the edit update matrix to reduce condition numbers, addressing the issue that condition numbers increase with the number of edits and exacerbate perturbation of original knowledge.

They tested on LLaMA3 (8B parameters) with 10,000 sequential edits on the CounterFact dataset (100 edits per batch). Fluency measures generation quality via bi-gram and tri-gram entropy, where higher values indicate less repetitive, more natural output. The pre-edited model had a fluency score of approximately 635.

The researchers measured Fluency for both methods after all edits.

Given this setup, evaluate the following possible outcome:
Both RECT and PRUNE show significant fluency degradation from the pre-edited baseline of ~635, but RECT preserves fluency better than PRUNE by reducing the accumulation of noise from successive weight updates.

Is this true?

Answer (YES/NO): NO